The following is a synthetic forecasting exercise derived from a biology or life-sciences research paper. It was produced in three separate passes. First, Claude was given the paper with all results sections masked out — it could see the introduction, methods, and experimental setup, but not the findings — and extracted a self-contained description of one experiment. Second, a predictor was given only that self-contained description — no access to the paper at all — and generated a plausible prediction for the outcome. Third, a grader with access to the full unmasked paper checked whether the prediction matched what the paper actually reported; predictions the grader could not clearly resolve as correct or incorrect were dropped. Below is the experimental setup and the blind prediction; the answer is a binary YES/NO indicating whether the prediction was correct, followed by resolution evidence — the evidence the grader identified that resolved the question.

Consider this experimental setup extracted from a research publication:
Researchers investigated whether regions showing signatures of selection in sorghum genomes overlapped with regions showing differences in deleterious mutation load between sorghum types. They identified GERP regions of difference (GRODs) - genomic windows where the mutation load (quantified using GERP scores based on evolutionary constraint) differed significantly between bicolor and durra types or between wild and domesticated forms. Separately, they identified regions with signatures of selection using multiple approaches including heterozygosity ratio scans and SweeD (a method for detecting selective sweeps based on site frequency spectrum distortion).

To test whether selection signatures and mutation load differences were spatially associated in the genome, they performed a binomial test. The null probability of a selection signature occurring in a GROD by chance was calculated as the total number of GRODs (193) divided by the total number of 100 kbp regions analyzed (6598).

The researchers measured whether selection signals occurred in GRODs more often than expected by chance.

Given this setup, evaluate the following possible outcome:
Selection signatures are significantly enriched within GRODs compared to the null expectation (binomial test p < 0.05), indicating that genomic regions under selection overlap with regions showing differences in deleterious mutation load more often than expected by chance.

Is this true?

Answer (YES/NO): YES